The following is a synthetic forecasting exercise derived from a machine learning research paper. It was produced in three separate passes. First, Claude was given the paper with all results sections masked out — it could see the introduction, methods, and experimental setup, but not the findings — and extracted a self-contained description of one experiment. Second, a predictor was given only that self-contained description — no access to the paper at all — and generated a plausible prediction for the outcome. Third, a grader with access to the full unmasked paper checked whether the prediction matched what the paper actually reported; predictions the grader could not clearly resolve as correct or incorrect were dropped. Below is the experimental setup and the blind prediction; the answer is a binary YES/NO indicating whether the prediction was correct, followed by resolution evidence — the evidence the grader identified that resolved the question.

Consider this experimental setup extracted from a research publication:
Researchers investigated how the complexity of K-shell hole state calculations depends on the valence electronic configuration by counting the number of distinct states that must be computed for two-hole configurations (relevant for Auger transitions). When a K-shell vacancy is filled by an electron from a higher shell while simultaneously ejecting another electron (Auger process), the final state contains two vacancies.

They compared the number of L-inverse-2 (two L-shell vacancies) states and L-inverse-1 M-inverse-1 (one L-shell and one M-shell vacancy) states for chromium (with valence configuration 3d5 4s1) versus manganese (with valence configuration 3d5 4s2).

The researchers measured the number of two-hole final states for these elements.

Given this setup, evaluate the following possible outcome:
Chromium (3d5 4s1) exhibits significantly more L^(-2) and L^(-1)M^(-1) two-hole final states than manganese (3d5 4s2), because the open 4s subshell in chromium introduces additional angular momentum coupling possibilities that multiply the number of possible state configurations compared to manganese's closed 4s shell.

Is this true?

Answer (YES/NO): YES